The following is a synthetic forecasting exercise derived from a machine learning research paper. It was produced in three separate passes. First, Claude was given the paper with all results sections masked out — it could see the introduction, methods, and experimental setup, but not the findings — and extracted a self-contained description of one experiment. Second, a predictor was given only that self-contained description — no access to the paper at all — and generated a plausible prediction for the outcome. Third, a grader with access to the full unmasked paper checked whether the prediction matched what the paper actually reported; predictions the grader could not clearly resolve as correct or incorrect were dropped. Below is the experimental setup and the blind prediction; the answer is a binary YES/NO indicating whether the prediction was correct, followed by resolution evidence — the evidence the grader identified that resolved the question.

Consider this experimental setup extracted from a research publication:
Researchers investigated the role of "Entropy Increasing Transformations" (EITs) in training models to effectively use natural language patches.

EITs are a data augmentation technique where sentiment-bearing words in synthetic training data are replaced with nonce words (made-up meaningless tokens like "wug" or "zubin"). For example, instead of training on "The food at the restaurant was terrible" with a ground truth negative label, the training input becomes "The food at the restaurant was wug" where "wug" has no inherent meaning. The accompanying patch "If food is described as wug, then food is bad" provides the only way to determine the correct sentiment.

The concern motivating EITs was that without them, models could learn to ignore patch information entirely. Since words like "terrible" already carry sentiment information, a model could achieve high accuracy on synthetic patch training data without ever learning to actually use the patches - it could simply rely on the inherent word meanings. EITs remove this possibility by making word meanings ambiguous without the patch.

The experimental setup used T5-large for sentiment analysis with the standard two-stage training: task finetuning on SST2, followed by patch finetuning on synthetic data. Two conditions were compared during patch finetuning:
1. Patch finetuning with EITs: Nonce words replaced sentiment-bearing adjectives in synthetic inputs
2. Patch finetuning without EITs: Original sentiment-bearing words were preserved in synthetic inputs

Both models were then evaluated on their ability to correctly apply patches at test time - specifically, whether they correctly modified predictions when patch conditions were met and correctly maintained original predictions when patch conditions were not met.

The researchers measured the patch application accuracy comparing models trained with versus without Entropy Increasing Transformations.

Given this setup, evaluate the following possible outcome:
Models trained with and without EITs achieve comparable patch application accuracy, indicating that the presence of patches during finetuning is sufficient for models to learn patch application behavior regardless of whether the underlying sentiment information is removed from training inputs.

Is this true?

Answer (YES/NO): NO